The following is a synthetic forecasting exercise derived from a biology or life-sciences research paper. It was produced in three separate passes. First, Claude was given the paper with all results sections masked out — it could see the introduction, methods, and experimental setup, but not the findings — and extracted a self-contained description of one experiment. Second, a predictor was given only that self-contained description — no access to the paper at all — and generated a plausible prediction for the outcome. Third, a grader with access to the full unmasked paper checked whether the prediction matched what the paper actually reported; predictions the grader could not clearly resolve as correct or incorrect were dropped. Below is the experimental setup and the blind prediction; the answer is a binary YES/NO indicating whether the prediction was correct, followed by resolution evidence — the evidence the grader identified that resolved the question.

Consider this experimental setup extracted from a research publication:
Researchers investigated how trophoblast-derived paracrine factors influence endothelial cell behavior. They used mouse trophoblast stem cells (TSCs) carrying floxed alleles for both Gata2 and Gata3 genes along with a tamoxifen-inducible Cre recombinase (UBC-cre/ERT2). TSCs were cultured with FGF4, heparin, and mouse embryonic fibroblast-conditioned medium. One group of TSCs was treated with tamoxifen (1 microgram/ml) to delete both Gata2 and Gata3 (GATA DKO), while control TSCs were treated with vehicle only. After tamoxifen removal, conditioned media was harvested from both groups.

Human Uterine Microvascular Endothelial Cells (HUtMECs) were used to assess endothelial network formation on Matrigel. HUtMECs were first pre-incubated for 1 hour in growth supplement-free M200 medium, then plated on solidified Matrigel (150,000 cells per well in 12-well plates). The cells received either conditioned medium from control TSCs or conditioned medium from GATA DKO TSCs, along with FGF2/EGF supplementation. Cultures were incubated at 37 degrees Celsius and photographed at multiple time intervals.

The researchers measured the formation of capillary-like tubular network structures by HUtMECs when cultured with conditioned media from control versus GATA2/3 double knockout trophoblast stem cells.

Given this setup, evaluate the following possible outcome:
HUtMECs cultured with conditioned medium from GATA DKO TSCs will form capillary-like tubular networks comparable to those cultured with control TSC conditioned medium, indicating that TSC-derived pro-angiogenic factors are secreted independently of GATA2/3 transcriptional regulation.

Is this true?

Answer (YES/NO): NO